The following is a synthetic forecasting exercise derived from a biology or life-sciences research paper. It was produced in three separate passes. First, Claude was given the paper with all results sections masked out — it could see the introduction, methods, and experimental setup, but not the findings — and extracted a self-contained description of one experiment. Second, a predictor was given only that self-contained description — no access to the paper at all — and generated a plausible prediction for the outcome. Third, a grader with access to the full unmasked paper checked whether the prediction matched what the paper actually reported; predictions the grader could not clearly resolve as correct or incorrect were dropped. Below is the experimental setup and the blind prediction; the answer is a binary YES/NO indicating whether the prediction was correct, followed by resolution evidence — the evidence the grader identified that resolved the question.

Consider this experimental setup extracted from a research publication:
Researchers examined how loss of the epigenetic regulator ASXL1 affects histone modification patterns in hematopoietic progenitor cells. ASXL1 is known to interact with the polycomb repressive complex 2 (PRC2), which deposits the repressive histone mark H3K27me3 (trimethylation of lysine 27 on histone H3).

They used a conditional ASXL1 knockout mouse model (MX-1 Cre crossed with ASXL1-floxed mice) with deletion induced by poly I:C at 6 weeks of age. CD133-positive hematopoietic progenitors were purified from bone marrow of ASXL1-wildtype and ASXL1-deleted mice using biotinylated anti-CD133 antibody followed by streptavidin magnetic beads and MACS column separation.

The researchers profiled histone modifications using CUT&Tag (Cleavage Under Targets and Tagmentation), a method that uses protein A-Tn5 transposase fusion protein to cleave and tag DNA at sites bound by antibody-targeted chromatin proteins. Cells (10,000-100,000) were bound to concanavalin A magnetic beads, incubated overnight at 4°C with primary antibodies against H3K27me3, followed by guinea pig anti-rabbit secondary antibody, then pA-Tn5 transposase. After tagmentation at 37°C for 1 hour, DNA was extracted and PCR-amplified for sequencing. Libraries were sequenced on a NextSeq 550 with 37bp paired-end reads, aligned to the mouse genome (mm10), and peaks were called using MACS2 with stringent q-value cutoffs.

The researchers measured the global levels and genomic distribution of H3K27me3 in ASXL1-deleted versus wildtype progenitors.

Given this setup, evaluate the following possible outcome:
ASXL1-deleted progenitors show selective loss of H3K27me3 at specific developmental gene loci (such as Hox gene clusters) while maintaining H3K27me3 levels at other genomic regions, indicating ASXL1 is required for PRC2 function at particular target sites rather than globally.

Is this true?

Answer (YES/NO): NO